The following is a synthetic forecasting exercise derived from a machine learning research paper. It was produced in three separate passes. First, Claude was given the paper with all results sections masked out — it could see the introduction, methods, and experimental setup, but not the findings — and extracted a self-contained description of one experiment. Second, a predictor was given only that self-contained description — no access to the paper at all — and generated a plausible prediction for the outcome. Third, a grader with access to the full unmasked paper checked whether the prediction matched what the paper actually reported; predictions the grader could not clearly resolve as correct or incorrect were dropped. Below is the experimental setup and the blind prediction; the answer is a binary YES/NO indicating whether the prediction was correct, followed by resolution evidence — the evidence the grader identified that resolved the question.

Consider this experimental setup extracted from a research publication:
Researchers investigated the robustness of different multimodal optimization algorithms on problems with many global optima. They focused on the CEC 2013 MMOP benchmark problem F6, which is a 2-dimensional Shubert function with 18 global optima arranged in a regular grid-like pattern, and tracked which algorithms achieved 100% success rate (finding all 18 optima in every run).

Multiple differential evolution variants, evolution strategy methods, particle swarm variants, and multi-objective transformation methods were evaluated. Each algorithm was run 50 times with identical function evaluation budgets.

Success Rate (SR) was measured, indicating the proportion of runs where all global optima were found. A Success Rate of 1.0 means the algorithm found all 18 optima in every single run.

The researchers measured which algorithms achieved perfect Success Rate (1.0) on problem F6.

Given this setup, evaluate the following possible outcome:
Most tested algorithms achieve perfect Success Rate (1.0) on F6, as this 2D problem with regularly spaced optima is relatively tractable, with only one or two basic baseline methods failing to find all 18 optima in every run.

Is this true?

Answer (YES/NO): NO